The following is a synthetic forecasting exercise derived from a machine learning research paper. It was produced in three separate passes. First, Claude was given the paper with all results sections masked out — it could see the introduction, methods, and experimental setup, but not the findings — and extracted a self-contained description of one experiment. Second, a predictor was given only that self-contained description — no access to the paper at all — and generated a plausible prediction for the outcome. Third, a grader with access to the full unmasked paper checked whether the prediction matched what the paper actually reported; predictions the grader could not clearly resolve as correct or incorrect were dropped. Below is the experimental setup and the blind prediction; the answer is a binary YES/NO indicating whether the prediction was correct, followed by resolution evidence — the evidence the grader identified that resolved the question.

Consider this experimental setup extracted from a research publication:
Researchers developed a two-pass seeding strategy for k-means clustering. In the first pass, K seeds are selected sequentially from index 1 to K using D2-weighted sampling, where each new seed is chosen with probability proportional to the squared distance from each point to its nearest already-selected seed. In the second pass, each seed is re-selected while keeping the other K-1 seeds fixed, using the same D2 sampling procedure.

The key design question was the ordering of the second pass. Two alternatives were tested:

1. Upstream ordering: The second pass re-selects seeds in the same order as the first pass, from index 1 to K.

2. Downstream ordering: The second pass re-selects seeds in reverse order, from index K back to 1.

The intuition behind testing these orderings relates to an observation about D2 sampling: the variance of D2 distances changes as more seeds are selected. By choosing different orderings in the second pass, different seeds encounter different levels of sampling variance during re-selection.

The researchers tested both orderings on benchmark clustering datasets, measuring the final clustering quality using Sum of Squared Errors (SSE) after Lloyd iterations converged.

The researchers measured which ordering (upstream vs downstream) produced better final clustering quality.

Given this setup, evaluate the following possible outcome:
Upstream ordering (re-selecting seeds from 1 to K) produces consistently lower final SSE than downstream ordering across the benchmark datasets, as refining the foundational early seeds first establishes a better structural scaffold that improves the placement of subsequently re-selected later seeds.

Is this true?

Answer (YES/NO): NO